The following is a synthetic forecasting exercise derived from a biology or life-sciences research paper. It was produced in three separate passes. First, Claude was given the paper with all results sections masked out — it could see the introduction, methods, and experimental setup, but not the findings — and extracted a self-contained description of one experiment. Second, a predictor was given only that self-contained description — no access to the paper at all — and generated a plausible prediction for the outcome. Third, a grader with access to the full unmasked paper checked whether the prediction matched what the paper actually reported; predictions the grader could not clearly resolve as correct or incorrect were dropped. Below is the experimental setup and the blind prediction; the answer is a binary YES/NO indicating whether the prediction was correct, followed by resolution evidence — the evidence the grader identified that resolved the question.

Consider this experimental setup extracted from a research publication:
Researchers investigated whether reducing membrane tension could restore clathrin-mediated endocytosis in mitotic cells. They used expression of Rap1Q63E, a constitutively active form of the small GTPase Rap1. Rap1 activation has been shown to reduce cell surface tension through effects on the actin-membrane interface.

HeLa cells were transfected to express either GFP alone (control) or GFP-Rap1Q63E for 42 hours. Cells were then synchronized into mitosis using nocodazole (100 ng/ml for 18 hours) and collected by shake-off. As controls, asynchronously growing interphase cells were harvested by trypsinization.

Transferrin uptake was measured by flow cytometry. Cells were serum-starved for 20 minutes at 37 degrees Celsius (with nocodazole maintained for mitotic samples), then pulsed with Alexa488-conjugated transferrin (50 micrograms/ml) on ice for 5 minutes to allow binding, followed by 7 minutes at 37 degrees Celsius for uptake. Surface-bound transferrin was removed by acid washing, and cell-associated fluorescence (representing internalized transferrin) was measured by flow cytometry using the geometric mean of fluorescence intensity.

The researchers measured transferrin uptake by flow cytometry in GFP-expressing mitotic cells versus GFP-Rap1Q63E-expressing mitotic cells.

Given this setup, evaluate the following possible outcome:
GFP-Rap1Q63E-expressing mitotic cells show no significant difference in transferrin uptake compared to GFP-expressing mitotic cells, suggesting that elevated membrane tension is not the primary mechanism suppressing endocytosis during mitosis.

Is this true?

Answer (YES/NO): NO